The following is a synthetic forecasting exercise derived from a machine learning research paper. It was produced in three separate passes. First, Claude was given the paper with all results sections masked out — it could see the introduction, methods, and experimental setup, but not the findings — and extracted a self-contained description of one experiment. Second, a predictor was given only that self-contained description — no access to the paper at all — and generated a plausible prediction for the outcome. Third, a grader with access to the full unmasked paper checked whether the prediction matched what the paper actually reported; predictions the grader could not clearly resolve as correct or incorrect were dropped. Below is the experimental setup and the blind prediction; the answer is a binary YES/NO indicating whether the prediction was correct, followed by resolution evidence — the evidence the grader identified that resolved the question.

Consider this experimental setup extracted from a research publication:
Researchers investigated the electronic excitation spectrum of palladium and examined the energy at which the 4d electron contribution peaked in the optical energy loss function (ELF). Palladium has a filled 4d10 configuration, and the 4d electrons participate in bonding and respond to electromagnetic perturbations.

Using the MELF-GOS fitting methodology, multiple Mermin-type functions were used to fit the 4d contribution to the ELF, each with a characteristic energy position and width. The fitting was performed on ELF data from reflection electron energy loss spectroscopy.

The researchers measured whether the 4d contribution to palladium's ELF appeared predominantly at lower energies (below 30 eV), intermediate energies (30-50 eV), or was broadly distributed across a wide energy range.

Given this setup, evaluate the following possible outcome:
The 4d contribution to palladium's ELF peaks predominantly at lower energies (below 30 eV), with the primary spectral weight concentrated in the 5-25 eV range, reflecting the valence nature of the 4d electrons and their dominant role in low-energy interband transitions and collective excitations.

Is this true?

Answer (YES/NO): NO